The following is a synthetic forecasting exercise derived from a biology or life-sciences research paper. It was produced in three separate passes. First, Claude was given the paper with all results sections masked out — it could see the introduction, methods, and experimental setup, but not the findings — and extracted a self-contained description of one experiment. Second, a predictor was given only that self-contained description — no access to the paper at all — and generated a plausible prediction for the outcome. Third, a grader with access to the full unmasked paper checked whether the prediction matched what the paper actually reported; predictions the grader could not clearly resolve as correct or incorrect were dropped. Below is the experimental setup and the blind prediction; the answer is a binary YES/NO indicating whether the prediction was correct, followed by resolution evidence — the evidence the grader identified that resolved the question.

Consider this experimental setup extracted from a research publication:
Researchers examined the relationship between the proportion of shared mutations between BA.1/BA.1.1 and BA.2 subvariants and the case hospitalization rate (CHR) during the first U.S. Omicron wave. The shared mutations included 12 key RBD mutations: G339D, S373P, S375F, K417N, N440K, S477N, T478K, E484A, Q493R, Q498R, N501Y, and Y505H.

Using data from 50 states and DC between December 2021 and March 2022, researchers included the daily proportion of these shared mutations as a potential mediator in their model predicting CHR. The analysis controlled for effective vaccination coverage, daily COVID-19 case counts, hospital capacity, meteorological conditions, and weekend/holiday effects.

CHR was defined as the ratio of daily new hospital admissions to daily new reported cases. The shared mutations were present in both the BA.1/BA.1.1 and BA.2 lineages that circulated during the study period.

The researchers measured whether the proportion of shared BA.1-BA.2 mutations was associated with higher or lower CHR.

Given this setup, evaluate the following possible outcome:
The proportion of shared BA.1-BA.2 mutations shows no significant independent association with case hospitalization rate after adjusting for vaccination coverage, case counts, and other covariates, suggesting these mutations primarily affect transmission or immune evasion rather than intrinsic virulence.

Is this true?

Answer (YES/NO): NO